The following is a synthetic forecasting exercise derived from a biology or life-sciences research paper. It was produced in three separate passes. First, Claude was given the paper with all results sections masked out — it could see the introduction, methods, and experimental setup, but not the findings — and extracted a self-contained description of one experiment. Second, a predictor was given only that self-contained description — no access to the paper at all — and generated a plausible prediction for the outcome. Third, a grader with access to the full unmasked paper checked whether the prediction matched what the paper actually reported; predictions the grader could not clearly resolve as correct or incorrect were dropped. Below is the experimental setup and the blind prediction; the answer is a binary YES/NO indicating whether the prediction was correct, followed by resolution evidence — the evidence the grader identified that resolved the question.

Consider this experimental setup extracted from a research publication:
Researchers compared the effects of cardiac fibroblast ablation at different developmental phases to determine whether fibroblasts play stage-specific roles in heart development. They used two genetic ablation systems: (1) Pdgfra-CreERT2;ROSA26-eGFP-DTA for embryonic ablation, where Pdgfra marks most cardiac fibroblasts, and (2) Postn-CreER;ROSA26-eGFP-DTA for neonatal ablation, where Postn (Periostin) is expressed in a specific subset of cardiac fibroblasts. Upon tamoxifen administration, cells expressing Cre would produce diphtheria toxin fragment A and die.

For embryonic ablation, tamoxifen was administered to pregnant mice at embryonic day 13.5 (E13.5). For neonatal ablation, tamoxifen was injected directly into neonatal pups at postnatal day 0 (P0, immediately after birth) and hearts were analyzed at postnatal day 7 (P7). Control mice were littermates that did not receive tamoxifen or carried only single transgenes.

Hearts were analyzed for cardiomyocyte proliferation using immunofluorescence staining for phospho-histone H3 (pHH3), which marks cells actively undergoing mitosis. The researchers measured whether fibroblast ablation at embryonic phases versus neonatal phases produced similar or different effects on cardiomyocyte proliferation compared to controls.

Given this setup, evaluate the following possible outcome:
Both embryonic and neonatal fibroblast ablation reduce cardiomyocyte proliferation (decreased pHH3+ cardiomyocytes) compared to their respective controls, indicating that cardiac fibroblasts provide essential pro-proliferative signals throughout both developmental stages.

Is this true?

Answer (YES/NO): NO